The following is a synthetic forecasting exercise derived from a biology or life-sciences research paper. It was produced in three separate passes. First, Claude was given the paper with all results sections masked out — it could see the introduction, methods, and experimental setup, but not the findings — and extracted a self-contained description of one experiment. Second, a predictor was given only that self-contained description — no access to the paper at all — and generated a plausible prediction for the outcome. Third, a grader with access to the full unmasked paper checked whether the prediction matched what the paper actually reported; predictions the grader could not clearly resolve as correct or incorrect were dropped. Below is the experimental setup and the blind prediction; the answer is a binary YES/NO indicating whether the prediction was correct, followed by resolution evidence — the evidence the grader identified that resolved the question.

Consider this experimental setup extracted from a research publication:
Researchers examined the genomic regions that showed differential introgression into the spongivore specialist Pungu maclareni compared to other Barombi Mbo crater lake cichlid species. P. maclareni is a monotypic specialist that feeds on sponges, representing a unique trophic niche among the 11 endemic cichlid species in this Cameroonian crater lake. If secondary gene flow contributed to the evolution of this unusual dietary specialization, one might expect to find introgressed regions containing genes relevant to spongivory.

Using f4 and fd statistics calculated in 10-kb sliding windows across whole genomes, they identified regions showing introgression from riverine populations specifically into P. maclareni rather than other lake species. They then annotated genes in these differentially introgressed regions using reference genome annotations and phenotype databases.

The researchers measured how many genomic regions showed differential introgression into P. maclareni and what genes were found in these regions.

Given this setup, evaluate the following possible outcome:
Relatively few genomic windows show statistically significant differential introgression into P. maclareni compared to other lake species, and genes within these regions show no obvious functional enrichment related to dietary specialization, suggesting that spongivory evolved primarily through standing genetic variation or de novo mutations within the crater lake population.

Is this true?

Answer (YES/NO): YES